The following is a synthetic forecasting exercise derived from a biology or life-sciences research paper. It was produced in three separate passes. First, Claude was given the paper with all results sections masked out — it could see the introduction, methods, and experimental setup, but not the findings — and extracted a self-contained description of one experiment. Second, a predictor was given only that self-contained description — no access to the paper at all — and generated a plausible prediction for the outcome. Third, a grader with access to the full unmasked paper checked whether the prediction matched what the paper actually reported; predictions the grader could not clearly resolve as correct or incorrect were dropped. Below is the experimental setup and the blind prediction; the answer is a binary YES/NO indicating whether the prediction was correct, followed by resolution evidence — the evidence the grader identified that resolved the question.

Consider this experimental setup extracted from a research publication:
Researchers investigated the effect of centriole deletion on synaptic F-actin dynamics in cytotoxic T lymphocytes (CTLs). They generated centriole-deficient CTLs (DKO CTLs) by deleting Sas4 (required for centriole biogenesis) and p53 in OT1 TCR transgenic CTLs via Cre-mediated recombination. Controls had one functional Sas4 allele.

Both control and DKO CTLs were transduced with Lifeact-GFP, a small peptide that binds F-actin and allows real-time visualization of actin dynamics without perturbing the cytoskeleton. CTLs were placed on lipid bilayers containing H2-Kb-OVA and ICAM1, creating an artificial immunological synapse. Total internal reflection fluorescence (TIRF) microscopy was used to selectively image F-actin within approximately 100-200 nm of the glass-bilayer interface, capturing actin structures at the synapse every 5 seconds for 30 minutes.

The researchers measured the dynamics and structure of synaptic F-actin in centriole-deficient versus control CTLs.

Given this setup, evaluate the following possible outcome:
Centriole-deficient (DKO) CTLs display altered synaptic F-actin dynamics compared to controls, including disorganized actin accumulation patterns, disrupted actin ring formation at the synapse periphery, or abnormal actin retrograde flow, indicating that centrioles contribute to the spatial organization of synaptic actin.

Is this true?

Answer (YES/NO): YES